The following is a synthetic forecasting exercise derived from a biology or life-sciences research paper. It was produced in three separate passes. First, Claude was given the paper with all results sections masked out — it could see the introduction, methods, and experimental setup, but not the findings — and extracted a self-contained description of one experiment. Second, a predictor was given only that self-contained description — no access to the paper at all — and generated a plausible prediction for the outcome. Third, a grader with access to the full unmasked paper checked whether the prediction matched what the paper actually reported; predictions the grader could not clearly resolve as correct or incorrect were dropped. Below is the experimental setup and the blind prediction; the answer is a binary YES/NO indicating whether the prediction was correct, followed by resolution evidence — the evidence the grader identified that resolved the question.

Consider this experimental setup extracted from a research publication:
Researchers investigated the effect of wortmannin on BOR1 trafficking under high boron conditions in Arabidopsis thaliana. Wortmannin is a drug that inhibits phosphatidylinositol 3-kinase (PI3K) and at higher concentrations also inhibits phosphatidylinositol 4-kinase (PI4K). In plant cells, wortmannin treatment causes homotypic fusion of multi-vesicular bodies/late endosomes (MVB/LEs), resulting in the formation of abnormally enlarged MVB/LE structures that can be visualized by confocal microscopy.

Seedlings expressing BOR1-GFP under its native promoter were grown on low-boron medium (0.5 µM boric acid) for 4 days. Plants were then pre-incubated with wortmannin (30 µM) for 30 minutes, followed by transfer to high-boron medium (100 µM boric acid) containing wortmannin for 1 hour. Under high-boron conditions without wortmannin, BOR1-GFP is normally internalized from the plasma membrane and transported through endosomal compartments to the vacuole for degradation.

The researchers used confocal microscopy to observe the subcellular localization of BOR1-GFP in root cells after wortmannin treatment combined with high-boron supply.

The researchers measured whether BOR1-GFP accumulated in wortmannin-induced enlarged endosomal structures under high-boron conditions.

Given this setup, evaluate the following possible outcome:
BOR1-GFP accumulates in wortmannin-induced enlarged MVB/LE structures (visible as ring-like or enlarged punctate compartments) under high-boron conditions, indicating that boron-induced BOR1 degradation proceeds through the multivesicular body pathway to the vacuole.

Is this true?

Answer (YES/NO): YES